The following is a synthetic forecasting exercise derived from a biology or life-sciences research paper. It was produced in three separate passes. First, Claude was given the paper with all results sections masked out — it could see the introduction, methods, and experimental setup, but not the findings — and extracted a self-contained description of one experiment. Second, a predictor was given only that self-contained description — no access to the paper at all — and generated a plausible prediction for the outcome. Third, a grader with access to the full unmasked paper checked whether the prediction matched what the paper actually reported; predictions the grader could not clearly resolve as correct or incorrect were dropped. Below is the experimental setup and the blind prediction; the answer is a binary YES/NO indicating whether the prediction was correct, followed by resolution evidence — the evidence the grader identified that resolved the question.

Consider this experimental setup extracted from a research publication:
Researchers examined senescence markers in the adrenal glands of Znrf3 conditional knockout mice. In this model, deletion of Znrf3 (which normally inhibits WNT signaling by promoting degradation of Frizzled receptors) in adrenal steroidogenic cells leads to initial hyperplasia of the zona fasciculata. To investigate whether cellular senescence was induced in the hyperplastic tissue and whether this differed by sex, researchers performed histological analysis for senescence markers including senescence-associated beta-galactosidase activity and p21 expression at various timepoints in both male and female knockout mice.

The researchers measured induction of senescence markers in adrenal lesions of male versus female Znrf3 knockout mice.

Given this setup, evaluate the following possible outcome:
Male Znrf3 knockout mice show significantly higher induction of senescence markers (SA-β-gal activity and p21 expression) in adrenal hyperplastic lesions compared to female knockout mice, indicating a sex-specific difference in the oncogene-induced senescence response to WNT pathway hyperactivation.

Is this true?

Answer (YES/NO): NO